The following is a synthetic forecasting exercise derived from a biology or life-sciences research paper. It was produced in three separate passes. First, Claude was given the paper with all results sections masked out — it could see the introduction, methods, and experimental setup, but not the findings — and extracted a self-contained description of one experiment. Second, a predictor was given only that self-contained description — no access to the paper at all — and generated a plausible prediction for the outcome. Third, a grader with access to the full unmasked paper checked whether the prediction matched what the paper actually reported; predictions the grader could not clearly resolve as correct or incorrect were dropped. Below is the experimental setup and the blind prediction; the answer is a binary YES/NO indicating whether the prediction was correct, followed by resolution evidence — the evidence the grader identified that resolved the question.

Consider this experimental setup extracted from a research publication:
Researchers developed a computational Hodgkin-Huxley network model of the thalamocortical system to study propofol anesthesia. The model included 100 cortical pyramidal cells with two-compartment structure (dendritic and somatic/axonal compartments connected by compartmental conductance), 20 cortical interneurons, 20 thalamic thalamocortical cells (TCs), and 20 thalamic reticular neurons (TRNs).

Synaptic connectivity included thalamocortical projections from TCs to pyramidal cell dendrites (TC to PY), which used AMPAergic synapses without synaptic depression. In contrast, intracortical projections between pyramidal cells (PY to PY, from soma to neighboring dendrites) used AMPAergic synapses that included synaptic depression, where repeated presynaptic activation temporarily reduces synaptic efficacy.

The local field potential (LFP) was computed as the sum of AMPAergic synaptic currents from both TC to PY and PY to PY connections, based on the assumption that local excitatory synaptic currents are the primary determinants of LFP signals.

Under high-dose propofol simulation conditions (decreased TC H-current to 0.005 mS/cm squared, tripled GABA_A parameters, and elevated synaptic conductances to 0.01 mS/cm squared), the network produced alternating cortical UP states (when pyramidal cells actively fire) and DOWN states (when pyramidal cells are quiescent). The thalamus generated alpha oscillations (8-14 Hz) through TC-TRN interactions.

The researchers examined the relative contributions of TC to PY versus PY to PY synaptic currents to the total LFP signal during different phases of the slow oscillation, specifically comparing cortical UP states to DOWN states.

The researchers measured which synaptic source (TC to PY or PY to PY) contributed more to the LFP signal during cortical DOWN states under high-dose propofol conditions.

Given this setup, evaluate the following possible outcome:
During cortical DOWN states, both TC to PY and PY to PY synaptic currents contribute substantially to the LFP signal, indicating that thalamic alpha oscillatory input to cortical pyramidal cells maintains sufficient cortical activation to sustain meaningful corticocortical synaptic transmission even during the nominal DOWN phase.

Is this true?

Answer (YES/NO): NO